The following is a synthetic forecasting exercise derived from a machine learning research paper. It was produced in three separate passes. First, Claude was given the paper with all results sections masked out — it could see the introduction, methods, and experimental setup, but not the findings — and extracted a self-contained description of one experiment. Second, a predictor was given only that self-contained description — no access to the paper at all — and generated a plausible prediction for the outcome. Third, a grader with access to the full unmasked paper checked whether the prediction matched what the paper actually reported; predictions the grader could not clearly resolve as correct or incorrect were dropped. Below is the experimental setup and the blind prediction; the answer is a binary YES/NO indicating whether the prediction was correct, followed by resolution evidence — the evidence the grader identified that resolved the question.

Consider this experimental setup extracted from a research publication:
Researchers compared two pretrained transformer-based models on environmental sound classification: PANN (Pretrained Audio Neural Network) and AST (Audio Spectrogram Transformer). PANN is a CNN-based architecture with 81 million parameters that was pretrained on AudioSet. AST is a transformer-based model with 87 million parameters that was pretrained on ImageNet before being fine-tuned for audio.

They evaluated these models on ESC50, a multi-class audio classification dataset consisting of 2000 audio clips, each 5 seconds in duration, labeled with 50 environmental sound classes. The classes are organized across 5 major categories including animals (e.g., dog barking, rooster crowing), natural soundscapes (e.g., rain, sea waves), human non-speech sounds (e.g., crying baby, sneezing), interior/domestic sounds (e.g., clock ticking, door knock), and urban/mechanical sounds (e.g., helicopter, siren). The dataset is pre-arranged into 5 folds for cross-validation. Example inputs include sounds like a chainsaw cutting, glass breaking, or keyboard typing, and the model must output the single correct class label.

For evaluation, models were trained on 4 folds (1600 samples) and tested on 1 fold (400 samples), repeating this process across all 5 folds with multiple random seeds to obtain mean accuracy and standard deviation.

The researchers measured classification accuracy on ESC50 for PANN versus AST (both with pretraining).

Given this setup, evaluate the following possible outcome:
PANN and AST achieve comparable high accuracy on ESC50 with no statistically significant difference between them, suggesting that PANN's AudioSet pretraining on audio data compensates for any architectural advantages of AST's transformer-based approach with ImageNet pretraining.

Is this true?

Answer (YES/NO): NO